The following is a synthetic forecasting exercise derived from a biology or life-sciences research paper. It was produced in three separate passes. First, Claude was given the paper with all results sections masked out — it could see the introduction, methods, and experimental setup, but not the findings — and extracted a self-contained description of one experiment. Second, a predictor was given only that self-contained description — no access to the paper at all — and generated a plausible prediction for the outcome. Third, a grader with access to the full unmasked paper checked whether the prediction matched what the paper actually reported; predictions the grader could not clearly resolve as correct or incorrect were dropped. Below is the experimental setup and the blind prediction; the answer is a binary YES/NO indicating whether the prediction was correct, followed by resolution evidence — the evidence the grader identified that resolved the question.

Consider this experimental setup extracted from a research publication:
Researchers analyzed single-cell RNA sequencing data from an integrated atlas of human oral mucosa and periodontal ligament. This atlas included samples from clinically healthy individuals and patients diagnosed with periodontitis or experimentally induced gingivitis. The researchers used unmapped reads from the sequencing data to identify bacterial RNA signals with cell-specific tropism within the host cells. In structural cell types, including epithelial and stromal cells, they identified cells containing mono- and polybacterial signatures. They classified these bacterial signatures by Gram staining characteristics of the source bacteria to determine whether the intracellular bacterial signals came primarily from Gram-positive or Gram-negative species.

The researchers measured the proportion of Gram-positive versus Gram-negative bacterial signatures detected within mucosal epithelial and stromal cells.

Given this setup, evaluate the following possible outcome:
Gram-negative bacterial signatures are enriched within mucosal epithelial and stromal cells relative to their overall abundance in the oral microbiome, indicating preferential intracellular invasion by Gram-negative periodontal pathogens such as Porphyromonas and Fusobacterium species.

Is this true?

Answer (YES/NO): YES